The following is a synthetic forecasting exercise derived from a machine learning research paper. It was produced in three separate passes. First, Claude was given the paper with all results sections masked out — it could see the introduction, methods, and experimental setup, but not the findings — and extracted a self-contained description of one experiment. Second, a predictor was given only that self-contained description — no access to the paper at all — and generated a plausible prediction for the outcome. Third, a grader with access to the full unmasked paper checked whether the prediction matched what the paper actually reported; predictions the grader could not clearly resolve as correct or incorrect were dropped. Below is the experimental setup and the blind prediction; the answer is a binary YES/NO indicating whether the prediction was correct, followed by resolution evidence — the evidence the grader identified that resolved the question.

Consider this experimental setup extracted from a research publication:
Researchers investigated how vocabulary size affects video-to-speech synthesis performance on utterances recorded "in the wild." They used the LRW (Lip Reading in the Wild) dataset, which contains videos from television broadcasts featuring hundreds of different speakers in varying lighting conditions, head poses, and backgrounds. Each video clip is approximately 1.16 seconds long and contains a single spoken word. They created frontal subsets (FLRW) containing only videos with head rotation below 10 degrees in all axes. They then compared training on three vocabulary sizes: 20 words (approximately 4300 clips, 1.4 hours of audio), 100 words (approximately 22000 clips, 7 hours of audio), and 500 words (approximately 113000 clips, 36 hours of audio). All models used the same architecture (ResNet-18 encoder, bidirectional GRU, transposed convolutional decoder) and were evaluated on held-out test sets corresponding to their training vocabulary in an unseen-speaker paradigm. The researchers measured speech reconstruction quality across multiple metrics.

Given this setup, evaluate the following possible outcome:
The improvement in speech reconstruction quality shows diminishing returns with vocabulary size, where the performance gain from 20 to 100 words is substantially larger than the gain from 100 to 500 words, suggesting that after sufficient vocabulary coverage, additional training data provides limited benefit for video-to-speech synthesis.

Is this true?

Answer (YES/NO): NO